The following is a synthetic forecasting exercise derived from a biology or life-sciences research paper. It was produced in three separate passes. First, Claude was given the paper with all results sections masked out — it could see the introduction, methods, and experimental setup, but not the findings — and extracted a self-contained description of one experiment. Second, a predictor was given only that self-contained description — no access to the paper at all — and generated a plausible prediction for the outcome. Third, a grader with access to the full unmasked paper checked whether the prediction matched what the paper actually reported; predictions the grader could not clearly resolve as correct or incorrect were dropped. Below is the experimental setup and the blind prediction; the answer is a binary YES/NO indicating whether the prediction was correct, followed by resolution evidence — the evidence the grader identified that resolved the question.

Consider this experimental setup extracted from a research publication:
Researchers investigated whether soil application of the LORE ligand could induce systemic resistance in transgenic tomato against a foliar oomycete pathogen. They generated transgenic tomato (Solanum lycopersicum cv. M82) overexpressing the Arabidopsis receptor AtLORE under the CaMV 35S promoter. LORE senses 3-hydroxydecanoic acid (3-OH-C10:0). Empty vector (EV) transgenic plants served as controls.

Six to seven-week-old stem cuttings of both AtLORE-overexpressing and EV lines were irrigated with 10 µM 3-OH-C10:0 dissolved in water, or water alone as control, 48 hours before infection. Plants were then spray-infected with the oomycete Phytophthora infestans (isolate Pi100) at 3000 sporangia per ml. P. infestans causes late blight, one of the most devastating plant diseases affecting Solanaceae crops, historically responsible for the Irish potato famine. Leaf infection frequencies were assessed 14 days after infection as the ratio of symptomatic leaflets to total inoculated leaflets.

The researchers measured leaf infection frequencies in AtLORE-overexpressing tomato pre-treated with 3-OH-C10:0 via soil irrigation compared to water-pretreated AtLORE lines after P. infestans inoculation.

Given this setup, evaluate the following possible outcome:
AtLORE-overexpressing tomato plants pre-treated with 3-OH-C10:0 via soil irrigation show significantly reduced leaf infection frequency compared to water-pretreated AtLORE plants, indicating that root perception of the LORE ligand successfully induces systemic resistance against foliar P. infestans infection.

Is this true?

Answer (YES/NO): YES